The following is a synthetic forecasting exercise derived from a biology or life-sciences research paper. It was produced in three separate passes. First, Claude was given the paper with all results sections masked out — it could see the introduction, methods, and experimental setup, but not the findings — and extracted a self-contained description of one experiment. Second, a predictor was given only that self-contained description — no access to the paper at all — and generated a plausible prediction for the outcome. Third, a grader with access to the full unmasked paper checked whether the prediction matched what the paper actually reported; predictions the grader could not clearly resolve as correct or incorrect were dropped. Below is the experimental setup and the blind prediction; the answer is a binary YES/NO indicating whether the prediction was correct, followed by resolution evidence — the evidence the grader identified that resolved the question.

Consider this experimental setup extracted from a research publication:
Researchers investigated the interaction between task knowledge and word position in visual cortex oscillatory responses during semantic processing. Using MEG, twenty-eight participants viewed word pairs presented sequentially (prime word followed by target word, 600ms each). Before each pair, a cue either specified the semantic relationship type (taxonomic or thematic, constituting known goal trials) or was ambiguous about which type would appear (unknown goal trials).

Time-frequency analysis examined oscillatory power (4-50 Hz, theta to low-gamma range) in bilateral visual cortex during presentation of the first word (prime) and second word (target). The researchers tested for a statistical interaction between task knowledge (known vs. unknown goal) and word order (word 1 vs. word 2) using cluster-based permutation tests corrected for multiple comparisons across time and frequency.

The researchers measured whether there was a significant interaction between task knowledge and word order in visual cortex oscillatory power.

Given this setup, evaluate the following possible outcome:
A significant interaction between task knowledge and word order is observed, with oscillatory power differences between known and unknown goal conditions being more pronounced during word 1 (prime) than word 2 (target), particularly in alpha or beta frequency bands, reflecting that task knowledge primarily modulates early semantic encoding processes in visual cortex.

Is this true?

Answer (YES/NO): NO